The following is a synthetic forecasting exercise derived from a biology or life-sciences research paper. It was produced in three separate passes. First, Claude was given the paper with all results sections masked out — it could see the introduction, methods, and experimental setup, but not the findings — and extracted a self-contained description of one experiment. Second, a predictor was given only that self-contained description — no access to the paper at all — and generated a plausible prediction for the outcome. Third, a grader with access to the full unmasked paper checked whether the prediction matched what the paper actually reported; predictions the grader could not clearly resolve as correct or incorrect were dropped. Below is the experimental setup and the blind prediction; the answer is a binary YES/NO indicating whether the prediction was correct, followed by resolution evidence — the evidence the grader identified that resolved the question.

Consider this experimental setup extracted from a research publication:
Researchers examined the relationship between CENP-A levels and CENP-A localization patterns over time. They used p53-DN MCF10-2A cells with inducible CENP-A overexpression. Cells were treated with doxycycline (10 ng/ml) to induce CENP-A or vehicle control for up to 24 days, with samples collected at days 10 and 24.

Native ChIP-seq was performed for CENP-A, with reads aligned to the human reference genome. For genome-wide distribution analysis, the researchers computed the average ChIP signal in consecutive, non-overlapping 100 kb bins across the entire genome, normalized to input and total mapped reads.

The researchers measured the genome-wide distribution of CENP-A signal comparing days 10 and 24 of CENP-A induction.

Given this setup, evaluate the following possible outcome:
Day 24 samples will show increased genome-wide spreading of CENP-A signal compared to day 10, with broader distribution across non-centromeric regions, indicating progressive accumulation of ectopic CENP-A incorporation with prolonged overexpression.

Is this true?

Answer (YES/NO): NO